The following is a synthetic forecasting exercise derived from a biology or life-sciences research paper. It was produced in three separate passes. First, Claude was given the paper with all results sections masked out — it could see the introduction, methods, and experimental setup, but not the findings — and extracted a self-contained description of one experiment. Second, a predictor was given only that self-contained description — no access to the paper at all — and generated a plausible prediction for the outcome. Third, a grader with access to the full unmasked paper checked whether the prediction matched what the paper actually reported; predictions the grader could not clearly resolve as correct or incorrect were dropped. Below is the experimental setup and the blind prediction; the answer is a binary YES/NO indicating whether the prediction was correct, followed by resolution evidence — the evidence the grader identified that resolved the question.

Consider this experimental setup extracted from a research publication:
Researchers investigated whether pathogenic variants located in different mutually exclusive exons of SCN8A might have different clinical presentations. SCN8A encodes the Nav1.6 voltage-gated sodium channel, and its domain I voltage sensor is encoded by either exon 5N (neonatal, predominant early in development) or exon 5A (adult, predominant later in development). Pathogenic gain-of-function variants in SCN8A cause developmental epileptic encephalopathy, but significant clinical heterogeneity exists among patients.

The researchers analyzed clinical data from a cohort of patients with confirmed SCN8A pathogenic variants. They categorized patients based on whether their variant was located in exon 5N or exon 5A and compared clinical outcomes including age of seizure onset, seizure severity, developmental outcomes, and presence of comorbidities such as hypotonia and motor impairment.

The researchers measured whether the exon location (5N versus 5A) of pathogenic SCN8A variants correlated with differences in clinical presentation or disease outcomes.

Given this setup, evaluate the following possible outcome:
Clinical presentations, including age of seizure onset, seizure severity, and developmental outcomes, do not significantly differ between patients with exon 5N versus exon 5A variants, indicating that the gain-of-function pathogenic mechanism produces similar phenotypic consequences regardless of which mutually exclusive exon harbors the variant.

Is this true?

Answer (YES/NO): NO